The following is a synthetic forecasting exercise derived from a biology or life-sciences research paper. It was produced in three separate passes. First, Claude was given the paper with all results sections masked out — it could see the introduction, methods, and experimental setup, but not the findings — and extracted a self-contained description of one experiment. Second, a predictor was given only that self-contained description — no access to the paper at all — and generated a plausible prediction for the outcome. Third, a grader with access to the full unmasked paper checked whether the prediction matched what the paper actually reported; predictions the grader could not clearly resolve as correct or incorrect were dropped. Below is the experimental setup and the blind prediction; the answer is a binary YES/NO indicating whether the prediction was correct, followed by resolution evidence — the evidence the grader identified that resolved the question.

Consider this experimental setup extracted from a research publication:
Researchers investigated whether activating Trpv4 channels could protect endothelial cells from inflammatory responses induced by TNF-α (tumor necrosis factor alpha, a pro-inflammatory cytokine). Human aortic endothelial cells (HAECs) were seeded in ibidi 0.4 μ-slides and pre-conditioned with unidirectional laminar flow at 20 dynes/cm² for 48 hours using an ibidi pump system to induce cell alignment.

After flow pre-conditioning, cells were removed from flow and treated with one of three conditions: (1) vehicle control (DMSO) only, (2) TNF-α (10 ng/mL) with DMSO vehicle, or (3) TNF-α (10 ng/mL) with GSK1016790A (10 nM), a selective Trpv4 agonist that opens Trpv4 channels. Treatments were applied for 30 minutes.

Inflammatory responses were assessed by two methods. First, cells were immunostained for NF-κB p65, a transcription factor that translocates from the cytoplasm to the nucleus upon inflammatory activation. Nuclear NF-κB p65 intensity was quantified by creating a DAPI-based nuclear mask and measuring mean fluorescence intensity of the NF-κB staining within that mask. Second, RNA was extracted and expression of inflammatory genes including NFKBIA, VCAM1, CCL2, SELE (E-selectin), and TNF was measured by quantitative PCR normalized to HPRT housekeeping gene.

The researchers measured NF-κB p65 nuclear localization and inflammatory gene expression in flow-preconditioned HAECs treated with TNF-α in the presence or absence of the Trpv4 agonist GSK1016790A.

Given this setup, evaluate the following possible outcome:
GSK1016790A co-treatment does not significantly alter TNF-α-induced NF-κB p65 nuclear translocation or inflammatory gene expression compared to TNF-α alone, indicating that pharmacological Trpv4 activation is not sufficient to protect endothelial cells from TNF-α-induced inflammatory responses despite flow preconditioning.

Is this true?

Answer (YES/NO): NO